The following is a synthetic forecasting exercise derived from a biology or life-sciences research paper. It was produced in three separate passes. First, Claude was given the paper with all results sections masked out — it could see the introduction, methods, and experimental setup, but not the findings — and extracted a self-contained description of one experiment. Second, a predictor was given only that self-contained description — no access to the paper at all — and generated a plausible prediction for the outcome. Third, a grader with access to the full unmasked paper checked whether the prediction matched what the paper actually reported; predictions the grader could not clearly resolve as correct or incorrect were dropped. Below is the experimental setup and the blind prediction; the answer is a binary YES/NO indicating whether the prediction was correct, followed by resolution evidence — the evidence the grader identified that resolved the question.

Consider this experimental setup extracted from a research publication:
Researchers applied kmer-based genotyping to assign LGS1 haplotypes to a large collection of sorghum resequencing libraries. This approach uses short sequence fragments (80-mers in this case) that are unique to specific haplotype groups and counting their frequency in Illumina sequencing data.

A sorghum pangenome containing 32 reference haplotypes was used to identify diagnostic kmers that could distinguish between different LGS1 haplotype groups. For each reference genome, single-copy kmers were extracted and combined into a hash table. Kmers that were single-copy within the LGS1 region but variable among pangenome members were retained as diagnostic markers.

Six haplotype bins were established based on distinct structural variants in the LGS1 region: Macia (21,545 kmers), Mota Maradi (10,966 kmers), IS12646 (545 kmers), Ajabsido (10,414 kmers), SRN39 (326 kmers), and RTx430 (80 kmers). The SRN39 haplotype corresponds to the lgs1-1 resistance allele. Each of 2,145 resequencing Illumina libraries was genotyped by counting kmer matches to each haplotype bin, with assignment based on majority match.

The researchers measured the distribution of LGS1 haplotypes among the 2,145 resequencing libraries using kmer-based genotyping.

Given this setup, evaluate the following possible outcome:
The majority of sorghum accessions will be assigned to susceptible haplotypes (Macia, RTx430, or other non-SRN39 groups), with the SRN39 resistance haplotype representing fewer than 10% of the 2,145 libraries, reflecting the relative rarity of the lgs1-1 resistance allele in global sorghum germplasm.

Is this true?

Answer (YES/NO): YES